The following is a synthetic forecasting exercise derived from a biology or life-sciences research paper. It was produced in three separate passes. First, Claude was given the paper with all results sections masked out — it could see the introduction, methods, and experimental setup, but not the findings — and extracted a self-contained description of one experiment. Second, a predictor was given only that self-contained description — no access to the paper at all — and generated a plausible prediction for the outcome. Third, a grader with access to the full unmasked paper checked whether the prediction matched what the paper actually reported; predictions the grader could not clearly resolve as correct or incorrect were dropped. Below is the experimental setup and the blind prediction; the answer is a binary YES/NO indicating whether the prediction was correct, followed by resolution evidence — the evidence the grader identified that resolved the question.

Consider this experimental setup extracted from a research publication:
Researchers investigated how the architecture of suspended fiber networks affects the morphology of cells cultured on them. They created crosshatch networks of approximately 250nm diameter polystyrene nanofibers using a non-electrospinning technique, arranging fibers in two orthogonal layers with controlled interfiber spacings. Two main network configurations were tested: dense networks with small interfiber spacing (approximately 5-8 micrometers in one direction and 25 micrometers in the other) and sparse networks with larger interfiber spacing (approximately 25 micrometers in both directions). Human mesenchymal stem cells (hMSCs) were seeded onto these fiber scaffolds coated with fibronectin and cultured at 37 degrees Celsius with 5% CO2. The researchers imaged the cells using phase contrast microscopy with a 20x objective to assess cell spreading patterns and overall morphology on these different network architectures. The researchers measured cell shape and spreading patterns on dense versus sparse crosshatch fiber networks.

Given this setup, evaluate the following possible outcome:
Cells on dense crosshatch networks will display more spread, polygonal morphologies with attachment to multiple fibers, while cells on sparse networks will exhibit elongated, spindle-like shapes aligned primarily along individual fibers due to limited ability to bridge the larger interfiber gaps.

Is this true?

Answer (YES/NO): NO